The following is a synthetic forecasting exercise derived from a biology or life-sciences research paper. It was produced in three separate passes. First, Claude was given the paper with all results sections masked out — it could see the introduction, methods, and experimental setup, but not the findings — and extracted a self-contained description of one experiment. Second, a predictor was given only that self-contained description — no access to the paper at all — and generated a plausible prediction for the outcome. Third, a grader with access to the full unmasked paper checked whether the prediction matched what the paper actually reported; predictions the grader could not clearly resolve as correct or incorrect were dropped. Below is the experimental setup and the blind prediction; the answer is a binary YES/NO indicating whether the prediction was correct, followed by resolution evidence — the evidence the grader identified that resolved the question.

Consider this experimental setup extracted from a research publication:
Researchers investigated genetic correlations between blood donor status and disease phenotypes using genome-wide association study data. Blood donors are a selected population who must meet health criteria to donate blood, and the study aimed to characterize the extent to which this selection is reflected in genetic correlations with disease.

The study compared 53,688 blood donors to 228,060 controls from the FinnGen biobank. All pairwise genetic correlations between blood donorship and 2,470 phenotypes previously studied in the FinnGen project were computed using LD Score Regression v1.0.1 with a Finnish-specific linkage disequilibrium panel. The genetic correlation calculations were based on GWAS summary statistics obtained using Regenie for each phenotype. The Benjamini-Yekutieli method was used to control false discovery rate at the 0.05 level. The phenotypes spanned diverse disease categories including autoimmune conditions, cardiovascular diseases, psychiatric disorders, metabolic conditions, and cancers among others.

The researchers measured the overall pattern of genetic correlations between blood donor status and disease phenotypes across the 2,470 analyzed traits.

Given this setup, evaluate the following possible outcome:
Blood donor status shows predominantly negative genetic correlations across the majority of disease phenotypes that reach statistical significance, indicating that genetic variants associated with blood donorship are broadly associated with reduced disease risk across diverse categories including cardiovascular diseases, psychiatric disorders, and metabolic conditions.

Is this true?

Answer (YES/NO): YES